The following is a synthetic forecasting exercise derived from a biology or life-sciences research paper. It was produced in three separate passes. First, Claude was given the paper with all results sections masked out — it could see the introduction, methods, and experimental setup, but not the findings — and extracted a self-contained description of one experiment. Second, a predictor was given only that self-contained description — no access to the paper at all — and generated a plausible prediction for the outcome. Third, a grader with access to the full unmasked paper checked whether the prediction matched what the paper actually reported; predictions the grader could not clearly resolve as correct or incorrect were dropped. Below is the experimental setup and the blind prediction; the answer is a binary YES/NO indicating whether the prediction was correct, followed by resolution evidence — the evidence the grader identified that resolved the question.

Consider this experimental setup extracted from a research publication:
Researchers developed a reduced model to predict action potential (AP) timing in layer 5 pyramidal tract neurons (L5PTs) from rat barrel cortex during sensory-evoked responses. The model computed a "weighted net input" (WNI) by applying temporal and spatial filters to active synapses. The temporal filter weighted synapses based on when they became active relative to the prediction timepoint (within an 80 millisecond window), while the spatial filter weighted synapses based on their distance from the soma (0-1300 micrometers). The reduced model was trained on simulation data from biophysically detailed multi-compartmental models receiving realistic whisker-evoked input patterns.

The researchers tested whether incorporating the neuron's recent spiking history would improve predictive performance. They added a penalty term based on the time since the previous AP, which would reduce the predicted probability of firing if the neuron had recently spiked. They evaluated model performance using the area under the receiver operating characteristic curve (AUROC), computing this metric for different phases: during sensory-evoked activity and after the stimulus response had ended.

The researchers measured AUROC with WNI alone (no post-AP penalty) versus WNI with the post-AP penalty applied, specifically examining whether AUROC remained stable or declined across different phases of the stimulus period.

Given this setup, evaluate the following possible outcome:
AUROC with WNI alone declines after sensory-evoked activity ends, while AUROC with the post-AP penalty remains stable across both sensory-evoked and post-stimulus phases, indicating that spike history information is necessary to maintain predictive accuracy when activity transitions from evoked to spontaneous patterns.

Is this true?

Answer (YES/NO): NO